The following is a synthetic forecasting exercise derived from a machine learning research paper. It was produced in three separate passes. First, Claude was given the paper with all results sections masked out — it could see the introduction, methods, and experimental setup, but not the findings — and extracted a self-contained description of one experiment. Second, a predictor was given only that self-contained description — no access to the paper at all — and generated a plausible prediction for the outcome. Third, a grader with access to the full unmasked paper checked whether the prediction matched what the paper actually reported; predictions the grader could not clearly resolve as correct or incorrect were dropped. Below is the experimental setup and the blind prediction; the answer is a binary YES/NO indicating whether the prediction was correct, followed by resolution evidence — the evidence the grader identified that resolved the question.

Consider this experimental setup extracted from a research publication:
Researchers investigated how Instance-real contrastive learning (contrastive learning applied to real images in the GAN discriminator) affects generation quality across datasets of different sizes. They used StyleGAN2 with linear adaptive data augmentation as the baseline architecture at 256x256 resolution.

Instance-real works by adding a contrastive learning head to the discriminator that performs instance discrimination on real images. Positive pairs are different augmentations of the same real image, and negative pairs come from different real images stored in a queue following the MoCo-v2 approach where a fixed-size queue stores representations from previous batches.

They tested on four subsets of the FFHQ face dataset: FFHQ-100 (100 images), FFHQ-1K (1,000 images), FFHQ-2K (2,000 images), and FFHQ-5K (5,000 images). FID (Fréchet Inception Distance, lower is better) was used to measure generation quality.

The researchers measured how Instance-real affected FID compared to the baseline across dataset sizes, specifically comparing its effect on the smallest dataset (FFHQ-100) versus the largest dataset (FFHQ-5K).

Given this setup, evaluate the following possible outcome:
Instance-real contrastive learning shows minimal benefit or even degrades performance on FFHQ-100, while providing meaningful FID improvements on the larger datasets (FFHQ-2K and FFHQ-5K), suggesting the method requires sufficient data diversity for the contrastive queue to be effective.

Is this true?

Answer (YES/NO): NO